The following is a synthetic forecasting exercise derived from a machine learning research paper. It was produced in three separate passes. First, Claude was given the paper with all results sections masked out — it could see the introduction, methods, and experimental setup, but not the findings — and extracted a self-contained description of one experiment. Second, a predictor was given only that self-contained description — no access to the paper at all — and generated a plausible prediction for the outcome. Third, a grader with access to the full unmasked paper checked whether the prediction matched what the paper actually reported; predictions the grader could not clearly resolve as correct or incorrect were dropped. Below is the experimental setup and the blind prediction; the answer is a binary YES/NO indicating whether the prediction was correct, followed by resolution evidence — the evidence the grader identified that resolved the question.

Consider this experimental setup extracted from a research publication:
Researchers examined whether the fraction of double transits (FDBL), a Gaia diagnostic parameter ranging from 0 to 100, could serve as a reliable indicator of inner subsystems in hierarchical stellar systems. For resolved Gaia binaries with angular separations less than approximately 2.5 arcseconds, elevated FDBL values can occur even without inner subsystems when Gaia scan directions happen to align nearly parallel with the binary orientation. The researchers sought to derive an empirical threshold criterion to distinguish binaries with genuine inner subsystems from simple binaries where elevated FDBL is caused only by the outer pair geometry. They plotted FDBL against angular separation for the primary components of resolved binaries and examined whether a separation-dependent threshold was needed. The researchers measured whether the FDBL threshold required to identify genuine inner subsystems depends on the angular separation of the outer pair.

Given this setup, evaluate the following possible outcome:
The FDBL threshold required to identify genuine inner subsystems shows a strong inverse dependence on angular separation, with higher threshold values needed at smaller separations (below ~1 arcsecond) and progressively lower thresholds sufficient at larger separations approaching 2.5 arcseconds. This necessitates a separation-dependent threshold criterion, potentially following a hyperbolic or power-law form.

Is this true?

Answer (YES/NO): NO